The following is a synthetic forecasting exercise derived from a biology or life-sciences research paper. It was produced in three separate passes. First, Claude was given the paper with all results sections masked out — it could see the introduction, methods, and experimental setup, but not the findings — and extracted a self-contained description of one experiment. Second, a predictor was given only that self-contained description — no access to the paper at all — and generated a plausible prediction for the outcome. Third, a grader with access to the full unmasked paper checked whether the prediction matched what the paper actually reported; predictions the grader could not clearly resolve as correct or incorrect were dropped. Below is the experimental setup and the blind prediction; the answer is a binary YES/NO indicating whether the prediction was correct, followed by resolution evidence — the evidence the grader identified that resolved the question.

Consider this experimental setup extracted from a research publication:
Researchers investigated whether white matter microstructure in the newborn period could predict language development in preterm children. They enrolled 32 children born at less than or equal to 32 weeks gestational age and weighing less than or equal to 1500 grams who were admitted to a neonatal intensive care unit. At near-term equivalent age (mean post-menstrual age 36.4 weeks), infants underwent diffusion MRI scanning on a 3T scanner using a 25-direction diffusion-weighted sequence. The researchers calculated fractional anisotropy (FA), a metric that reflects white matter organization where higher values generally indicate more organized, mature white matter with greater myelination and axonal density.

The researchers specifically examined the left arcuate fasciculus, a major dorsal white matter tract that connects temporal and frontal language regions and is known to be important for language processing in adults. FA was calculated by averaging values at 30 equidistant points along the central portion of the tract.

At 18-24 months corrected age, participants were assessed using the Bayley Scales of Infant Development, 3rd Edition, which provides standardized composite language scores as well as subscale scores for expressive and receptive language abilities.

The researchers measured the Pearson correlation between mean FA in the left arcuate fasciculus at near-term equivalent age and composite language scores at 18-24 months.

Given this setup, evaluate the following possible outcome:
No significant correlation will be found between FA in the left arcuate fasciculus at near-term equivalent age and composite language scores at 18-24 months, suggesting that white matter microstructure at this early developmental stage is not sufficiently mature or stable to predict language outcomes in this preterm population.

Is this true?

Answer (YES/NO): NO